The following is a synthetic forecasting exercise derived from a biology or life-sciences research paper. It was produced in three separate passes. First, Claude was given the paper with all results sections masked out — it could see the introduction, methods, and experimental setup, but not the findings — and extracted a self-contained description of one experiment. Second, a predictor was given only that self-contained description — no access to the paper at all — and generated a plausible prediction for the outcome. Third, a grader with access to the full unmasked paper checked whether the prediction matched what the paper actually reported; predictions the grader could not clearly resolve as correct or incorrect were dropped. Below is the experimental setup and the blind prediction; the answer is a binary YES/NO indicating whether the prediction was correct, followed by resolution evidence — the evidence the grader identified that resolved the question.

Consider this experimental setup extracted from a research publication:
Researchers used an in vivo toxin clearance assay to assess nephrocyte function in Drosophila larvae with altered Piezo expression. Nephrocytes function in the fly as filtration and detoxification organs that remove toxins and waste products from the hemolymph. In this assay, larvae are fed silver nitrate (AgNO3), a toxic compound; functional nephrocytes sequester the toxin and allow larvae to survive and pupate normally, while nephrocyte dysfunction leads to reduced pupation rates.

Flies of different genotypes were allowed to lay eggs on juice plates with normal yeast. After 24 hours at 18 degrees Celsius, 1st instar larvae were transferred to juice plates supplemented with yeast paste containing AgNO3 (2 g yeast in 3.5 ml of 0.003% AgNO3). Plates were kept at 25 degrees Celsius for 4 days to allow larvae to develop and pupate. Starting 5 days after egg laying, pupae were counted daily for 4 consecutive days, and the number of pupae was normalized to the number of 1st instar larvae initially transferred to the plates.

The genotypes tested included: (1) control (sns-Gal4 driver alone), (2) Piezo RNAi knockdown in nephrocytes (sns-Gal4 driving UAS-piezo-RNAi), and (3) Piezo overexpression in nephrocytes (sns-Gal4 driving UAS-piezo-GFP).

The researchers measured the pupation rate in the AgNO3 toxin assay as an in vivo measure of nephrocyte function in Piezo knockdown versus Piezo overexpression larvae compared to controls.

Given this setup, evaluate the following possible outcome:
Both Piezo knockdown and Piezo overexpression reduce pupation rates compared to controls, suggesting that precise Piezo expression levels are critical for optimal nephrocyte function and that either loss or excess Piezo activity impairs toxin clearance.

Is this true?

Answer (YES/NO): NO